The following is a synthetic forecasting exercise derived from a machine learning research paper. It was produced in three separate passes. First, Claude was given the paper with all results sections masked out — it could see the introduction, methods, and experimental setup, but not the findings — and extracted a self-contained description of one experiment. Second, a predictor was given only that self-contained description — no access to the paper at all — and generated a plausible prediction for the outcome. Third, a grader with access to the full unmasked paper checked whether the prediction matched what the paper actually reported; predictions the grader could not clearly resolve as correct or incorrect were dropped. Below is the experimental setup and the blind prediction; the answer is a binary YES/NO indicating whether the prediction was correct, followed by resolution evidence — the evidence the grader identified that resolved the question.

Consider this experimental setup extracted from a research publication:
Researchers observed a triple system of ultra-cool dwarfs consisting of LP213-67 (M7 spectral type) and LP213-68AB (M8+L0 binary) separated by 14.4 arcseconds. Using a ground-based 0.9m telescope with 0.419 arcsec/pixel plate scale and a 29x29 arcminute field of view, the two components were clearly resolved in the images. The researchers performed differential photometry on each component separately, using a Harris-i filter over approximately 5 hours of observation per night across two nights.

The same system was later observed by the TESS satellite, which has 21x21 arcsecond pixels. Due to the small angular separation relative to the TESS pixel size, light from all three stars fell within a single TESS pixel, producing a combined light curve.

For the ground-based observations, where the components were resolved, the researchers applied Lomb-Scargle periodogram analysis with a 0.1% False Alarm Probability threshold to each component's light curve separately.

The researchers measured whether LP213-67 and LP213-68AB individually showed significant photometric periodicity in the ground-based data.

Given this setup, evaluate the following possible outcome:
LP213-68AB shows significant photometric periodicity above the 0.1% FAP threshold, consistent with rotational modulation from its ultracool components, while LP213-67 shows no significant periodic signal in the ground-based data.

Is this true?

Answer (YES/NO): NO